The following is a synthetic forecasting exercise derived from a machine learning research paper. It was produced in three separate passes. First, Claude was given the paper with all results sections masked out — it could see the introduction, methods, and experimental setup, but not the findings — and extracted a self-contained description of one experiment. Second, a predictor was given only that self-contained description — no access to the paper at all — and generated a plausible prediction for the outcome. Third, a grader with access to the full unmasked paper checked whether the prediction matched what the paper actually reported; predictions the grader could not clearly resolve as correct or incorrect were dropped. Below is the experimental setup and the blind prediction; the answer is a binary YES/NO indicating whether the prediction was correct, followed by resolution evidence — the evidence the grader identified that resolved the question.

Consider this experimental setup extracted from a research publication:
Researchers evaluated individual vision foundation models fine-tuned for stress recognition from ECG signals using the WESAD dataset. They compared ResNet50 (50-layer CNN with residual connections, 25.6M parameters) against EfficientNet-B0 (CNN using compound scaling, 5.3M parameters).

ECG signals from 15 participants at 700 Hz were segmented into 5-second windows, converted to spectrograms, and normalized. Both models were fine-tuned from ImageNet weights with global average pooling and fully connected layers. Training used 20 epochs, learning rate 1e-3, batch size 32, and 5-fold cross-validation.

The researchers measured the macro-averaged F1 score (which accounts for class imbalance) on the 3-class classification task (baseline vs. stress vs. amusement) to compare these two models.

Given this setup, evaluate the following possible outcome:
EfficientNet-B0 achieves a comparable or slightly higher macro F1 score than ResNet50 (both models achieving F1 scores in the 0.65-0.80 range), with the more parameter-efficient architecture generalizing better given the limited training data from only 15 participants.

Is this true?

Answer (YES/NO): NO